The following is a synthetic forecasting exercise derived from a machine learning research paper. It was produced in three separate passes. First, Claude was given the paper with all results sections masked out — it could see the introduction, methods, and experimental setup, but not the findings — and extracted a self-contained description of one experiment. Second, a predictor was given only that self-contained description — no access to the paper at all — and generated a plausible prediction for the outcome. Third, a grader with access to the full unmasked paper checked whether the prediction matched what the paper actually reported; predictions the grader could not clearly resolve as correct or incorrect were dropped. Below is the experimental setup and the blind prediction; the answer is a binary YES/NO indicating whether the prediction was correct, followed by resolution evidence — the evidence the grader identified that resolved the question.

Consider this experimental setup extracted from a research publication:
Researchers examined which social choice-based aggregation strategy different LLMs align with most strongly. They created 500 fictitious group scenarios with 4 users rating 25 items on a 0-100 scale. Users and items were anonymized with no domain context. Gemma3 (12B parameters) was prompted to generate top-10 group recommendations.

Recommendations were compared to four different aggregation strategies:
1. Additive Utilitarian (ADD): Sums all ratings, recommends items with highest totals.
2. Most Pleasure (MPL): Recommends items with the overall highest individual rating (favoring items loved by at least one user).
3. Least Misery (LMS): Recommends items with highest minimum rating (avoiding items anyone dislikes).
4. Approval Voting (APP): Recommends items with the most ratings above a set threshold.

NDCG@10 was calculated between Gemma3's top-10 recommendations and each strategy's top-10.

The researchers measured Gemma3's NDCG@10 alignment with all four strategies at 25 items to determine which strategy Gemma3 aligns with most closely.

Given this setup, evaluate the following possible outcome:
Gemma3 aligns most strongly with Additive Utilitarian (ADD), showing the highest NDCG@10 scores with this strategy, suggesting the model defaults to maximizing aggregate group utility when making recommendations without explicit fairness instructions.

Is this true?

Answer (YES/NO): NO